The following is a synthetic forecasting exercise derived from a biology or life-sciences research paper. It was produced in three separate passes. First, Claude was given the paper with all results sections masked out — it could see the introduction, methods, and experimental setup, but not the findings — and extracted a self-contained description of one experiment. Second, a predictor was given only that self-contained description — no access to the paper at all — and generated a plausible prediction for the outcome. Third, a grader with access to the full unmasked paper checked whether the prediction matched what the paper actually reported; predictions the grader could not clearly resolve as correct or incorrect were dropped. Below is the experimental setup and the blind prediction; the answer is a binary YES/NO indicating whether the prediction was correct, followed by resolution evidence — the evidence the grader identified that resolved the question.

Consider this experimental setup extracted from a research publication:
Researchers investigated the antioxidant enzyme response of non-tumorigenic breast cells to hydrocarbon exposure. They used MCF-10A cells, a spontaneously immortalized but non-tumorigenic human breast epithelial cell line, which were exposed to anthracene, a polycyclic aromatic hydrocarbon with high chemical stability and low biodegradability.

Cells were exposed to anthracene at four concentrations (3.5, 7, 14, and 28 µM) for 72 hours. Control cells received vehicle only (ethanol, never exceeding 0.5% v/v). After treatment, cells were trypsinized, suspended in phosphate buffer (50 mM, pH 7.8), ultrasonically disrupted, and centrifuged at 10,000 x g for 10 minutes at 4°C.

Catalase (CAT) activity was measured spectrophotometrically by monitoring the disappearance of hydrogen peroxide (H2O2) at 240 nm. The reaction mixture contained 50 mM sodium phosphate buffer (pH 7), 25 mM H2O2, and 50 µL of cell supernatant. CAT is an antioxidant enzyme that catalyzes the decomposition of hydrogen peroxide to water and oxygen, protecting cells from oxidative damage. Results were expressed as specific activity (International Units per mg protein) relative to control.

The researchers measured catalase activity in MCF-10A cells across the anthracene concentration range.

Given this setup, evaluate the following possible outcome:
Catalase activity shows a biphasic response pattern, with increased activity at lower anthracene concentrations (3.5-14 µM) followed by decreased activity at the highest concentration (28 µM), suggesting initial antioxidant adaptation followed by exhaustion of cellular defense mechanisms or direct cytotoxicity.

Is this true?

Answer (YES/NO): NO